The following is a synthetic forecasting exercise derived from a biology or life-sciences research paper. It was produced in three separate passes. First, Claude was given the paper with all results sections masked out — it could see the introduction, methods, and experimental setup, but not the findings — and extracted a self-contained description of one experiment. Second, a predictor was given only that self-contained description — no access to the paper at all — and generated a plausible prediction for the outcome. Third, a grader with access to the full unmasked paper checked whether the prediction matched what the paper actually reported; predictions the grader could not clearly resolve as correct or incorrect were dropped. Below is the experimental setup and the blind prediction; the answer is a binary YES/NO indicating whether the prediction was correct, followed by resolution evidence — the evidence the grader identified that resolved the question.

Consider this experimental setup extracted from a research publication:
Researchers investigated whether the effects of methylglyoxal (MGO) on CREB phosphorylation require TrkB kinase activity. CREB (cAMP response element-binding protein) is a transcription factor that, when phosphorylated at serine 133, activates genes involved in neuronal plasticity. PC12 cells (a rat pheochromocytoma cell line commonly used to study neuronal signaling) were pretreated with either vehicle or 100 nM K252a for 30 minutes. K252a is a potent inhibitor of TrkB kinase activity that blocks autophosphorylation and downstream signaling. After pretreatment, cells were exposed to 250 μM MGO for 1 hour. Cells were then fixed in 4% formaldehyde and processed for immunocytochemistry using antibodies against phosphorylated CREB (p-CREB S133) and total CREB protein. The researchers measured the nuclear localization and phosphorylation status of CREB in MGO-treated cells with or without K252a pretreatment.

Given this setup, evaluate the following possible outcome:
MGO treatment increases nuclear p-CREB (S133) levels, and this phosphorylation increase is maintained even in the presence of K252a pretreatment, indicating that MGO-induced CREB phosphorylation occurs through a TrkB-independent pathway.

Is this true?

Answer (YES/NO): NO